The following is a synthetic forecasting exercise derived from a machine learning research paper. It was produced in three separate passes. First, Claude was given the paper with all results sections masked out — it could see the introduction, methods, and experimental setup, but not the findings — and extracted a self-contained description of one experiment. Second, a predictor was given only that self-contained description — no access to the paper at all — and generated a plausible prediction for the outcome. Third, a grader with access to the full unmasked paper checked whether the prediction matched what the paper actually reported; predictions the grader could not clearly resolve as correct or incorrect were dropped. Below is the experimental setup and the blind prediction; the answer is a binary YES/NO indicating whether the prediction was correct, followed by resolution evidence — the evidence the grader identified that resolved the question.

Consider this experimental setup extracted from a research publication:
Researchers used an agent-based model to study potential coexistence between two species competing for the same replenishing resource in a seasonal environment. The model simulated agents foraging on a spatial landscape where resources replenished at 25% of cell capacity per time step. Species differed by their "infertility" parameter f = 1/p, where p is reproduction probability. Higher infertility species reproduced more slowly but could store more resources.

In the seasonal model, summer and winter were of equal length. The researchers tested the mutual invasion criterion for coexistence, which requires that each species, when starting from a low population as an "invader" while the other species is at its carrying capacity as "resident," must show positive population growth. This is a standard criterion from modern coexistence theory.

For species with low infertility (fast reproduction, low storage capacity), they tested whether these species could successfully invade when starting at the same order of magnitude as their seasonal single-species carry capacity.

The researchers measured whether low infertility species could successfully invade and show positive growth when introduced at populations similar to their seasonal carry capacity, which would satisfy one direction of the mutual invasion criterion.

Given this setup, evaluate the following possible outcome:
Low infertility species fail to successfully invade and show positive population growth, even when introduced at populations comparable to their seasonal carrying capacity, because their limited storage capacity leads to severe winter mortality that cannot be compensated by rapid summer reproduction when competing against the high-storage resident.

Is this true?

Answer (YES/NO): NO